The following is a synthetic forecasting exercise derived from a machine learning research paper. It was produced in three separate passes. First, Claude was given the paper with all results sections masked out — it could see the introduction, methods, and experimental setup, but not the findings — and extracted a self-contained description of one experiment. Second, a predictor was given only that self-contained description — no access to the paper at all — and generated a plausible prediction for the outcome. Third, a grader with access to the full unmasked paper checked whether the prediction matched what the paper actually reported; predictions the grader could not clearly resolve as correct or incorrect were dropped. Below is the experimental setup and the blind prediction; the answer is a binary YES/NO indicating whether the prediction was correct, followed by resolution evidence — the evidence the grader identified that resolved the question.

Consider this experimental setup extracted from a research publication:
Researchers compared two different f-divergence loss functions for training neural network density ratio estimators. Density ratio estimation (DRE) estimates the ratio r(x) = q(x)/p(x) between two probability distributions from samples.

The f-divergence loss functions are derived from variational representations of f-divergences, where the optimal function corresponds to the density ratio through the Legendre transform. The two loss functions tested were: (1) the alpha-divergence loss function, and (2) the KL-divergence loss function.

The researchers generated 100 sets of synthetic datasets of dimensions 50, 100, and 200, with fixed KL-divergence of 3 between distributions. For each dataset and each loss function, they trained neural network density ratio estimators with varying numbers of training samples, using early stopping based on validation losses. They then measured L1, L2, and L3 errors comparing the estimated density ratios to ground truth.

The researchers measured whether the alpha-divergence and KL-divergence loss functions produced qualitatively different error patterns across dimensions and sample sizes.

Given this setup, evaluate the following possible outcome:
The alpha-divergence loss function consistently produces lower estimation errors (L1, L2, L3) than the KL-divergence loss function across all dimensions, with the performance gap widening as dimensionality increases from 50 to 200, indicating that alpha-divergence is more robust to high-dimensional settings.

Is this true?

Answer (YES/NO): NO